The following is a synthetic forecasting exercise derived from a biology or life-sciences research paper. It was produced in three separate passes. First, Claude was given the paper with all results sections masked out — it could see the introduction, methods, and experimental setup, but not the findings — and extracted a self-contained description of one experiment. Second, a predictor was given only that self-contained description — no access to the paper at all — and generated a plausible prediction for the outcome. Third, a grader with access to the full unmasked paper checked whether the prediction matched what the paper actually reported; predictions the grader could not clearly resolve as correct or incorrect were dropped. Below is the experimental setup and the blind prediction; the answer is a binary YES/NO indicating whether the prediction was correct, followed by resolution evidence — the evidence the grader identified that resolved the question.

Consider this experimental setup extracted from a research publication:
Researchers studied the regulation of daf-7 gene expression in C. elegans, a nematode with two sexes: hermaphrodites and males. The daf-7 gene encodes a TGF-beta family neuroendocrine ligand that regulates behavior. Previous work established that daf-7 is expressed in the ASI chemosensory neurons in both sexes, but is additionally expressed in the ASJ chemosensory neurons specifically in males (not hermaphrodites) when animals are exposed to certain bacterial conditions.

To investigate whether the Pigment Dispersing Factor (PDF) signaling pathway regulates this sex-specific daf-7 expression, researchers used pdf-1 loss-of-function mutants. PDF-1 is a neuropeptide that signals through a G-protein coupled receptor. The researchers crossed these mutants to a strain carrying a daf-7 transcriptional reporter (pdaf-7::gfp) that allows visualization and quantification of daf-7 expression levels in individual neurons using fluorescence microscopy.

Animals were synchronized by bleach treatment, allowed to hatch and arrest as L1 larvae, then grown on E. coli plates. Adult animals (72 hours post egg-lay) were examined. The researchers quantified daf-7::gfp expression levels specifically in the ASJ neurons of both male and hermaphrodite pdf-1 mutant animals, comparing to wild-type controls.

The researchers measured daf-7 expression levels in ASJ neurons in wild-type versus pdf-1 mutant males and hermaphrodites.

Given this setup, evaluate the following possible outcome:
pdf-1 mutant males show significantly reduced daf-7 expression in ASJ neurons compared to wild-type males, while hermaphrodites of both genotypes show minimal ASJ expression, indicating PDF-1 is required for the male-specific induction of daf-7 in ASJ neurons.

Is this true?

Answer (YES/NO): YES